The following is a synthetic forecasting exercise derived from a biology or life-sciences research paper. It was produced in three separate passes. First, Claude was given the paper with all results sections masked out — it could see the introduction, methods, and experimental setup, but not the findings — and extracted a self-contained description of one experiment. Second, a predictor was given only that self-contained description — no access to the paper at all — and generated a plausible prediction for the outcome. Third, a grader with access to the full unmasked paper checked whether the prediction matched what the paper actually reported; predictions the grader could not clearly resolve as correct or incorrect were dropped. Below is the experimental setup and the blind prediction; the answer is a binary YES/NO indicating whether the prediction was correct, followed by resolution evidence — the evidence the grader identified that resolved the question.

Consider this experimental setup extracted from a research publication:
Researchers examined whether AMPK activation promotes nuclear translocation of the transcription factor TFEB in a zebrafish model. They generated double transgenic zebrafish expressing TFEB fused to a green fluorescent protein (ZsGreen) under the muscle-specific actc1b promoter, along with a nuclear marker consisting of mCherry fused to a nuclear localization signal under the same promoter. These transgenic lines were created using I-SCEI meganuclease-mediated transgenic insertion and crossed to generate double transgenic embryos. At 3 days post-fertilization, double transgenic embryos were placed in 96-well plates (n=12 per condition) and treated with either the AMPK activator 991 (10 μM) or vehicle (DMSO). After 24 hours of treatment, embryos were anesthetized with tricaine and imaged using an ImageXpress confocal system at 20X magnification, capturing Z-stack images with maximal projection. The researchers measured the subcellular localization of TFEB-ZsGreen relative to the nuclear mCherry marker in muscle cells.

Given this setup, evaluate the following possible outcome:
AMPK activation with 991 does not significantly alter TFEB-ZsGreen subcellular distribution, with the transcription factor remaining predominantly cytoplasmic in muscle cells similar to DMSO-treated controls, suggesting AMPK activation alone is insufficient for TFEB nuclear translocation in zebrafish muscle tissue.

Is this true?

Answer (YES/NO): NO